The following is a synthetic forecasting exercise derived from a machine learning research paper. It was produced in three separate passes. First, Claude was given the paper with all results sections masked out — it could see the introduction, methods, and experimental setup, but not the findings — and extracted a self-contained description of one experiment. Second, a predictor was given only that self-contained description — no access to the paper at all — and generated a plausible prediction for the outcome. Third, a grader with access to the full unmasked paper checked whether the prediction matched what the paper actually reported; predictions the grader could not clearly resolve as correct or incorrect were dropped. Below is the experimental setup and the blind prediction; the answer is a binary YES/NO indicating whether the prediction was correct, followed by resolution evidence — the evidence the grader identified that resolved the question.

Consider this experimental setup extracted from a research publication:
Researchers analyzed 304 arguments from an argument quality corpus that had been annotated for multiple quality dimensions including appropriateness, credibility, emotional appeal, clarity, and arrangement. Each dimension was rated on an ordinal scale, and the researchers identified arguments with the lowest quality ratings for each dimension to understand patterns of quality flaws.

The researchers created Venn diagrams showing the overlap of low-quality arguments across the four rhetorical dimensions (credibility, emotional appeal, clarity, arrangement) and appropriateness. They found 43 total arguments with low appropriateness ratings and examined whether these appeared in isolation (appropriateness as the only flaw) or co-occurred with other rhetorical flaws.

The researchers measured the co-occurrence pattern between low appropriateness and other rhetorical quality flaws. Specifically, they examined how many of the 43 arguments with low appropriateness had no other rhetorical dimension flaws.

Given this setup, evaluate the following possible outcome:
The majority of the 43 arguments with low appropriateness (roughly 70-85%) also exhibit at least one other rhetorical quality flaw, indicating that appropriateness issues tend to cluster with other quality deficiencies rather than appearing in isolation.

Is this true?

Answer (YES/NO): NO